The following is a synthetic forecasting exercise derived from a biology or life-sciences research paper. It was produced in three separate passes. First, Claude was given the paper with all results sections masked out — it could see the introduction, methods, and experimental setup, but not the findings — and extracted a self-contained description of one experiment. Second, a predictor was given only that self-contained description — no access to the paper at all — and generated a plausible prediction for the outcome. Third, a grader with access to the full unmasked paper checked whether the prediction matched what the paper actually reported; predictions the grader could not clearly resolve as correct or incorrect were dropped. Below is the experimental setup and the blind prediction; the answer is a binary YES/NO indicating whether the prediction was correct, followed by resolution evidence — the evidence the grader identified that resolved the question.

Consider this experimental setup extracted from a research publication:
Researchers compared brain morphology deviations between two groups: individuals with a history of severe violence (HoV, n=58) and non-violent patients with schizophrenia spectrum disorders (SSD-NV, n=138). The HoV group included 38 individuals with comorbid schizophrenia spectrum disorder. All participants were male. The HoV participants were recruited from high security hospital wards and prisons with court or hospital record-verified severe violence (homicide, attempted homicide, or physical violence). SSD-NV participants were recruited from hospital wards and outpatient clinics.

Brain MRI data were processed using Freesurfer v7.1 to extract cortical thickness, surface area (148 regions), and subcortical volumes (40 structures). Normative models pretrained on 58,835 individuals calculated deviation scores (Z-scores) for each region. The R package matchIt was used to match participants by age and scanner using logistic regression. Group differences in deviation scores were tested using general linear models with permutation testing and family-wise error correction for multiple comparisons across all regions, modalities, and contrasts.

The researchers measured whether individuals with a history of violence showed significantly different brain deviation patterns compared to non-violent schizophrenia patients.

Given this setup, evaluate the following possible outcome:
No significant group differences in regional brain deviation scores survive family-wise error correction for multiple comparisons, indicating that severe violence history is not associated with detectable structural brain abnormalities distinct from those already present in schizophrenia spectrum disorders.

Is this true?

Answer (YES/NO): YES